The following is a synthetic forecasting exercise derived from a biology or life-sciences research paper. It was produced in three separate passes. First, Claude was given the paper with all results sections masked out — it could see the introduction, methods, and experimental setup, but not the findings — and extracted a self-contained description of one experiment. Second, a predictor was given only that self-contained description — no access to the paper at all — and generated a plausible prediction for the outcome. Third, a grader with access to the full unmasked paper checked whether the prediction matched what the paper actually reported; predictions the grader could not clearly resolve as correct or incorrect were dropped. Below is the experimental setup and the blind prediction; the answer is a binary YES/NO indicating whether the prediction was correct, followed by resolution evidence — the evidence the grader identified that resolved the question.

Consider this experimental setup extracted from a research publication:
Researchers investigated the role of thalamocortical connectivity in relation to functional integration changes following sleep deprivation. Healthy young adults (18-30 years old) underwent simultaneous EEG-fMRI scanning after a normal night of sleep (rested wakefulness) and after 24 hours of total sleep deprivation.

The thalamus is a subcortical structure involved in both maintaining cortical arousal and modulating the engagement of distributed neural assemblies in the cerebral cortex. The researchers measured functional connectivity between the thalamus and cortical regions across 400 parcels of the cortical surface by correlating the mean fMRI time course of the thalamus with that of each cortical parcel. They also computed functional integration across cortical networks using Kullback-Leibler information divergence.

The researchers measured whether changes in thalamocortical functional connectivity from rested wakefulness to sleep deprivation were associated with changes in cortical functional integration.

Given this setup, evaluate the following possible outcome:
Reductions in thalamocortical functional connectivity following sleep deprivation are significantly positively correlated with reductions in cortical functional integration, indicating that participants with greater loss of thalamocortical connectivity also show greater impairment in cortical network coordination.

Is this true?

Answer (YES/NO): NO